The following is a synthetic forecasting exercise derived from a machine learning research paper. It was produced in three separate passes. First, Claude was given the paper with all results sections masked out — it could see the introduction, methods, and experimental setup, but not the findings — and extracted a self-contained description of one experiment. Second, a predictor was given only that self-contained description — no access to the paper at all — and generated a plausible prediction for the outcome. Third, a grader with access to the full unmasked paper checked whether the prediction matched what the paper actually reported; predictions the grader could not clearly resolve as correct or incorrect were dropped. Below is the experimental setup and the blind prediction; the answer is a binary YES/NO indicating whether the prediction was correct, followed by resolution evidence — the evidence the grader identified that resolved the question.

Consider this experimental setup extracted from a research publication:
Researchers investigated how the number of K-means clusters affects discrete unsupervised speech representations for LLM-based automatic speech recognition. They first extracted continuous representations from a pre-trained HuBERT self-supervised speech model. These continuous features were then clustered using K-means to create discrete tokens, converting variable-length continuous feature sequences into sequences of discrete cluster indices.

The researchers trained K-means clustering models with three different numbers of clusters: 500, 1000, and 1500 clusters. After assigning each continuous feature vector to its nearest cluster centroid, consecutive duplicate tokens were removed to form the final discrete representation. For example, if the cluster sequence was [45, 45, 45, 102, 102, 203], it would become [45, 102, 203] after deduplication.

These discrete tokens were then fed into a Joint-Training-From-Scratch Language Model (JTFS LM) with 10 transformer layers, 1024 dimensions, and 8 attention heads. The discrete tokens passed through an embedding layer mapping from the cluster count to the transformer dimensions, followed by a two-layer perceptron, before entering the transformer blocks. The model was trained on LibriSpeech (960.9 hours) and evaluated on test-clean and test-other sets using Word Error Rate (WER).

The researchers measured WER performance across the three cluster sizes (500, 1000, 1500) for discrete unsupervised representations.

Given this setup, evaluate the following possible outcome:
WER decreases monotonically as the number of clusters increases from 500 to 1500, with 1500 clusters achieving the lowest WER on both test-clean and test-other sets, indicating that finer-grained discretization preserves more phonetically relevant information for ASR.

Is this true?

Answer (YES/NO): YES